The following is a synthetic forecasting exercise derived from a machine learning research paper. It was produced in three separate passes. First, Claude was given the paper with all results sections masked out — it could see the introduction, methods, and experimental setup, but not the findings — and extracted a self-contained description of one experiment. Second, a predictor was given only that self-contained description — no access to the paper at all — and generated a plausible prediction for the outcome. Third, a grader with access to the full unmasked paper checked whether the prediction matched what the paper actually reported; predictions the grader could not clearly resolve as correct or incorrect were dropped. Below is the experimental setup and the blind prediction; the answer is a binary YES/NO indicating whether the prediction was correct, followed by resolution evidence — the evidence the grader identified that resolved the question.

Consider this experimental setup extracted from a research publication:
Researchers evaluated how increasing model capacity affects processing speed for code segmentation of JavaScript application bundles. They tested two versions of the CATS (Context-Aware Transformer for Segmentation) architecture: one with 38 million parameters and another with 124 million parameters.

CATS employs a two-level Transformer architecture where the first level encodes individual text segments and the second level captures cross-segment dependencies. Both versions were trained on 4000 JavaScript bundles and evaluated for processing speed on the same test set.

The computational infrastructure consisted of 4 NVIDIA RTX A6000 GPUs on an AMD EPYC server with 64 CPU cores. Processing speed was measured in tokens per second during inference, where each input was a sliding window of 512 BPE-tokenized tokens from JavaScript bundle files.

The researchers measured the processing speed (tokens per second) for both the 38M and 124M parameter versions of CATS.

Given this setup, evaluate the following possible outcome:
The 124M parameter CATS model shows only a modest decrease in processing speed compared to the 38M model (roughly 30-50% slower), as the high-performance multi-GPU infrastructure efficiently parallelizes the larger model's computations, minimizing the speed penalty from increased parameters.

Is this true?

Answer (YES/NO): NO